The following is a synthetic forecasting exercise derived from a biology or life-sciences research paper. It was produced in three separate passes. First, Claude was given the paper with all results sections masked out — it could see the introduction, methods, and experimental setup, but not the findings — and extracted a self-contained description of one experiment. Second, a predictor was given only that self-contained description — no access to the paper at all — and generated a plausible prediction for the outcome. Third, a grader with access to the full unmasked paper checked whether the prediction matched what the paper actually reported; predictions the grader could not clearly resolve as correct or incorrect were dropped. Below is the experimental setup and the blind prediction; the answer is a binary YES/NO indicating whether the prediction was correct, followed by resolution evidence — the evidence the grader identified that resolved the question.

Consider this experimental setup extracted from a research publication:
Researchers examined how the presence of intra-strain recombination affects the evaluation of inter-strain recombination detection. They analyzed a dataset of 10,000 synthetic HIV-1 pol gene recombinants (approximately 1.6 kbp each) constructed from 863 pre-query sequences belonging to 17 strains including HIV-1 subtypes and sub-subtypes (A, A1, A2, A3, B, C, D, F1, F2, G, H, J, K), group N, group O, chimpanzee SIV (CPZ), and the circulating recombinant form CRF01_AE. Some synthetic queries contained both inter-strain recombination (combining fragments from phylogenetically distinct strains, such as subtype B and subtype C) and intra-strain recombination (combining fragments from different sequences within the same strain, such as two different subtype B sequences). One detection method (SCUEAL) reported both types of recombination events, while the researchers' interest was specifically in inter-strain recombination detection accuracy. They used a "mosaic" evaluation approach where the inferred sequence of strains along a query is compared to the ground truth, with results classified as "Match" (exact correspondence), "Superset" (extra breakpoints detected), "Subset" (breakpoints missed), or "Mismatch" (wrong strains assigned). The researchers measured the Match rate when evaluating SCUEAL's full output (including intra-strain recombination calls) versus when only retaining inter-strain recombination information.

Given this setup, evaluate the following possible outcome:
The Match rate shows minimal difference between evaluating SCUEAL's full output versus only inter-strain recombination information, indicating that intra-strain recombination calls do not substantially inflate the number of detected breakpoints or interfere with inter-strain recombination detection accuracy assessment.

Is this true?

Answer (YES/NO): NO